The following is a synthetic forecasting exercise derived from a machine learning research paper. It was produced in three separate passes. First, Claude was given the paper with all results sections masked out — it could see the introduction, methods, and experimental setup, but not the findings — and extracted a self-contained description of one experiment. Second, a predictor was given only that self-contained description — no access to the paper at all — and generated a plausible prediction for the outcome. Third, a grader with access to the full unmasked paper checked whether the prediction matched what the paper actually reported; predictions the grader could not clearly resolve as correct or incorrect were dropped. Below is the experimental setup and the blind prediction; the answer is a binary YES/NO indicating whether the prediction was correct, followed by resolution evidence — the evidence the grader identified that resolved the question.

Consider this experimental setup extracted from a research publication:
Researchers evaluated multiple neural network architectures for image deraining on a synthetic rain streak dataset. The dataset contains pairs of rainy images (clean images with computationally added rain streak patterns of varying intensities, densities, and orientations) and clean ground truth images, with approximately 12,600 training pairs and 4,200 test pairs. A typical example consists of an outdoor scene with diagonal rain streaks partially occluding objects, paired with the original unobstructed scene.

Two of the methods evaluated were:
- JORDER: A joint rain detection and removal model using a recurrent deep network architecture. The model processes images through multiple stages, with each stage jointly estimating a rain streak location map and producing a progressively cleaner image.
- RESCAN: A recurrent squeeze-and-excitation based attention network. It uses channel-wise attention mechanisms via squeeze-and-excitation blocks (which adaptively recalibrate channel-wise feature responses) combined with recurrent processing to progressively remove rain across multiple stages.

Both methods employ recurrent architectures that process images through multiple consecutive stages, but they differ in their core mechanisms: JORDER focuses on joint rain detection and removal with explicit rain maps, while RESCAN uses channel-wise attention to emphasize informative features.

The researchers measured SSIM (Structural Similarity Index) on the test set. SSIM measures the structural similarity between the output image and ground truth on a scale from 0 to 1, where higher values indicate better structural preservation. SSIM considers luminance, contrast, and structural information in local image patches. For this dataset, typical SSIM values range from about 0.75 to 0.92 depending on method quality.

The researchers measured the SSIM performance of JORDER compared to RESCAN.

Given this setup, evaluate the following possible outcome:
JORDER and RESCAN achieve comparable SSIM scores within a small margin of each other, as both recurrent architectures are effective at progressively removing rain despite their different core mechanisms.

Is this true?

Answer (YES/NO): NO